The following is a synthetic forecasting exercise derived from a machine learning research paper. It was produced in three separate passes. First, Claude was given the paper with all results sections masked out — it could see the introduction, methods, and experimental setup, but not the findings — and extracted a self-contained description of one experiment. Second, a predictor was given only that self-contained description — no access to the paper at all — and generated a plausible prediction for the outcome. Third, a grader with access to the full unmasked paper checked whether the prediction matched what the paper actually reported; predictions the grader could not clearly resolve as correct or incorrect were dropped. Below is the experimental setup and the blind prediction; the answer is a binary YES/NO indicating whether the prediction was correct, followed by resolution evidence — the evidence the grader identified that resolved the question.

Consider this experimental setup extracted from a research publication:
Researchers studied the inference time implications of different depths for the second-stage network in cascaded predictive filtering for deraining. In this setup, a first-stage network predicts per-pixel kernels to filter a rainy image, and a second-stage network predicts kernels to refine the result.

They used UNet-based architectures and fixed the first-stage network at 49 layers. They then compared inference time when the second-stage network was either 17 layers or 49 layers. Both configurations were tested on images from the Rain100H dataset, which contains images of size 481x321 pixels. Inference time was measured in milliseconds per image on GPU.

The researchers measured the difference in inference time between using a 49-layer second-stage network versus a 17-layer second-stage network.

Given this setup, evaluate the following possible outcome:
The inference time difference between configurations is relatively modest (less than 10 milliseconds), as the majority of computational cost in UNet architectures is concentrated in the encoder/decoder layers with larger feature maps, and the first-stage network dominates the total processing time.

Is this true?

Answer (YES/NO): YES